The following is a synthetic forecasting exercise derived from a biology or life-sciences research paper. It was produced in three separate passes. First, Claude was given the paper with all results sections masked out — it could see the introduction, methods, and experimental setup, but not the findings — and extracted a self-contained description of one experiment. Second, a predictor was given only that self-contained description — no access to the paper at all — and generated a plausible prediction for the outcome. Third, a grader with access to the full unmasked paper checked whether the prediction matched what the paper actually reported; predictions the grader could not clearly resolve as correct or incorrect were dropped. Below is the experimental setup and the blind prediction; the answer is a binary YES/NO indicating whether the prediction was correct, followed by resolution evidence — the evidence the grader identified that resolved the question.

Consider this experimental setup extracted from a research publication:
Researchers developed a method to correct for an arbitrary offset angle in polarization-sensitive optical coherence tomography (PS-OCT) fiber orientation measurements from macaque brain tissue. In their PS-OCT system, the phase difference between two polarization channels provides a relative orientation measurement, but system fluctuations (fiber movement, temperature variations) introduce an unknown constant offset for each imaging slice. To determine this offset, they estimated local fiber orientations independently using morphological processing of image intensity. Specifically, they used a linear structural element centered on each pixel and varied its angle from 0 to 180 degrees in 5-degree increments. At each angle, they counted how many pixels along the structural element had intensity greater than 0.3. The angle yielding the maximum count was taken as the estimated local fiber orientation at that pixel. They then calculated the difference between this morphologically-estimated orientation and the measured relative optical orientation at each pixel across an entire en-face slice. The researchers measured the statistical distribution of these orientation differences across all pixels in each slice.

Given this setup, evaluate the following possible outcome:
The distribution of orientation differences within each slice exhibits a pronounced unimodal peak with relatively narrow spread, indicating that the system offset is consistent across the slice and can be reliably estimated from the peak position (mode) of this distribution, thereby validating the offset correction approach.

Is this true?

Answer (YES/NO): YES